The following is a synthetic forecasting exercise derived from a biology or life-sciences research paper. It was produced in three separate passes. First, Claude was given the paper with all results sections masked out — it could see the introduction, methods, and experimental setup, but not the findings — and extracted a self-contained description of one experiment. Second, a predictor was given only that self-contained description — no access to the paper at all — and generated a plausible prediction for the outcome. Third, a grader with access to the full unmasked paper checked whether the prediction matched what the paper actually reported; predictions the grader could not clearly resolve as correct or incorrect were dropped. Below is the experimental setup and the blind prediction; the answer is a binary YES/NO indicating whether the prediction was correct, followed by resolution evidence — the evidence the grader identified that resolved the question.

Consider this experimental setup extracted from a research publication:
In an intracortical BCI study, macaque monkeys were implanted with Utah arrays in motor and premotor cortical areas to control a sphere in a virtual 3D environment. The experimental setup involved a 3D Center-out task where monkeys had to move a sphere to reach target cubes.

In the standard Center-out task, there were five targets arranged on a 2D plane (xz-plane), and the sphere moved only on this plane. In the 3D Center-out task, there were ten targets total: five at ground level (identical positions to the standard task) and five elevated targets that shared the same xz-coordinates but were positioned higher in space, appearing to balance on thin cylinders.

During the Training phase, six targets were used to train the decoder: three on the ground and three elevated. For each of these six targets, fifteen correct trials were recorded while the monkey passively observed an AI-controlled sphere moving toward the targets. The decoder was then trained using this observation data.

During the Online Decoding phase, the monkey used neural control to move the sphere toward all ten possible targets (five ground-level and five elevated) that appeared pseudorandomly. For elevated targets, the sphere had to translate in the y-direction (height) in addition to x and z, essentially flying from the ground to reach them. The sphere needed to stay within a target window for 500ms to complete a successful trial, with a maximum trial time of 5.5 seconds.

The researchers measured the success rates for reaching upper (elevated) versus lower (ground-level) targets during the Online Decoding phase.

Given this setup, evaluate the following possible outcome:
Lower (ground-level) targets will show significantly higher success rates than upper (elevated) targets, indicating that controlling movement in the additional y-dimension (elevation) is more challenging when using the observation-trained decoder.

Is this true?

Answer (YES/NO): NO